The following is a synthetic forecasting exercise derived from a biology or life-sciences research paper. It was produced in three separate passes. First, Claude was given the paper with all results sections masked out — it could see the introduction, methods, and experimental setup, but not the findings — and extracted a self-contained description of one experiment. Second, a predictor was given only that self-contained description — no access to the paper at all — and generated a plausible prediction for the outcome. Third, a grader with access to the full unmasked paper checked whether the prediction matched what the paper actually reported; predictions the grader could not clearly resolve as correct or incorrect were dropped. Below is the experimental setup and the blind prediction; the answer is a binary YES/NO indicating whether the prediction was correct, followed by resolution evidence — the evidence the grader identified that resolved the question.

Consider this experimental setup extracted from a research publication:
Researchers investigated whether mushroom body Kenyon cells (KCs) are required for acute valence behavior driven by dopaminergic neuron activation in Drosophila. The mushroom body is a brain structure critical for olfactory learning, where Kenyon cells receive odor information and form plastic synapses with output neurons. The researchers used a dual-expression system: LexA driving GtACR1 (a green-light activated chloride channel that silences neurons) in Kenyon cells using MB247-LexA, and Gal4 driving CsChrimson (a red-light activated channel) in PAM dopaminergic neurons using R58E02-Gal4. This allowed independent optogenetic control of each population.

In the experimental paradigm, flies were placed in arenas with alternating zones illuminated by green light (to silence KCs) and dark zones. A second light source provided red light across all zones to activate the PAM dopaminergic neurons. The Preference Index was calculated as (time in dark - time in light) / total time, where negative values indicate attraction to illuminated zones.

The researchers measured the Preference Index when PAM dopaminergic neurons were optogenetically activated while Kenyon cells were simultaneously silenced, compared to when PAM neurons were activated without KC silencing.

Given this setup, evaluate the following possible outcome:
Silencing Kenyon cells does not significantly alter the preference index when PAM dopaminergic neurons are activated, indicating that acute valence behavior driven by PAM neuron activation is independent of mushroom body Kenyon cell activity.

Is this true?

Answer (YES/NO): YES